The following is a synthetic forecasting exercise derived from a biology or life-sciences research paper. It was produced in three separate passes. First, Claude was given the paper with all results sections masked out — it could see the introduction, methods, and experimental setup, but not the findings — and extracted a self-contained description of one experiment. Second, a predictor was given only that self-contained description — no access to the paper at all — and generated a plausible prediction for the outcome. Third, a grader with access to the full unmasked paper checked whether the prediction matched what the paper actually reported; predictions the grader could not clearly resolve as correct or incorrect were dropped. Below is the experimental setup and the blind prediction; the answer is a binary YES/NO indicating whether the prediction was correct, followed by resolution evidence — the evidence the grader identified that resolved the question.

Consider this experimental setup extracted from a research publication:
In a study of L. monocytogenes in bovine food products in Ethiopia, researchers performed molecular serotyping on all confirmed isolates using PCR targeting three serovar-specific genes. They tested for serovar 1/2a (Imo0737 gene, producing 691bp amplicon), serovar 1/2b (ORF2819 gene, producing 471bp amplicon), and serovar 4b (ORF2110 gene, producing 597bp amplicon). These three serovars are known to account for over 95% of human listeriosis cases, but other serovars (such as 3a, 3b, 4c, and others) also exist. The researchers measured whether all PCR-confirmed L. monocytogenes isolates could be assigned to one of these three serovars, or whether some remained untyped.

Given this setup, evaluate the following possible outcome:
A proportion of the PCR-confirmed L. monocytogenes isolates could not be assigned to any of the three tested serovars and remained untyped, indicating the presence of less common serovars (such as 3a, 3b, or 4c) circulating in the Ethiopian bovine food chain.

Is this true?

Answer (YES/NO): NO